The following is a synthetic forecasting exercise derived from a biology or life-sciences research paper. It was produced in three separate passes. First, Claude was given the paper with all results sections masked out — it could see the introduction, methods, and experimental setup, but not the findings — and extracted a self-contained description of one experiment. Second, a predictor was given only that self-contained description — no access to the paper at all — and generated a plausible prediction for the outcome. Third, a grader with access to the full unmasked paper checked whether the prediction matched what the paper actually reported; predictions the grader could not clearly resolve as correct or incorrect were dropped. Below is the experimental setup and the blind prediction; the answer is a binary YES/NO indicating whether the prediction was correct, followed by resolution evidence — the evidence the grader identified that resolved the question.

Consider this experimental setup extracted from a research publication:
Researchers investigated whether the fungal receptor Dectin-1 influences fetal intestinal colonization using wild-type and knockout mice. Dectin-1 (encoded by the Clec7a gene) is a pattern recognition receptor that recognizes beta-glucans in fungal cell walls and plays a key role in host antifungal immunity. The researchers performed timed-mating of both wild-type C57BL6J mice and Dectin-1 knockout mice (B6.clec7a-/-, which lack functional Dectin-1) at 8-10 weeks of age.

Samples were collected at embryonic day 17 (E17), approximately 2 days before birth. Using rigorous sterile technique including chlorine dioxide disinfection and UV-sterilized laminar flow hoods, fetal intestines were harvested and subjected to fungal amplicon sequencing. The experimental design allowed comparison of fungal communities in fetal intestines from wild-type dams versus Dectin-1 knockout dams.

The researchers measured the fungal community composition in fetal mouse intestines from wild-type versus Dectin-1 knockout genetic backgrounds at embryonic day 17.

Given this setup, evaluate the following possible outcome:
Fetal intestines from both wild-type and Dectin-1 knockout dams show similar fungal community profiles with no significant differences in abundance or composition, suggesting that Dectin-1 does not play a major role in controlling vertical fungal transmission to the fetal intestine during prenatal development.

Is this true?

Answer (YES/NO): NO